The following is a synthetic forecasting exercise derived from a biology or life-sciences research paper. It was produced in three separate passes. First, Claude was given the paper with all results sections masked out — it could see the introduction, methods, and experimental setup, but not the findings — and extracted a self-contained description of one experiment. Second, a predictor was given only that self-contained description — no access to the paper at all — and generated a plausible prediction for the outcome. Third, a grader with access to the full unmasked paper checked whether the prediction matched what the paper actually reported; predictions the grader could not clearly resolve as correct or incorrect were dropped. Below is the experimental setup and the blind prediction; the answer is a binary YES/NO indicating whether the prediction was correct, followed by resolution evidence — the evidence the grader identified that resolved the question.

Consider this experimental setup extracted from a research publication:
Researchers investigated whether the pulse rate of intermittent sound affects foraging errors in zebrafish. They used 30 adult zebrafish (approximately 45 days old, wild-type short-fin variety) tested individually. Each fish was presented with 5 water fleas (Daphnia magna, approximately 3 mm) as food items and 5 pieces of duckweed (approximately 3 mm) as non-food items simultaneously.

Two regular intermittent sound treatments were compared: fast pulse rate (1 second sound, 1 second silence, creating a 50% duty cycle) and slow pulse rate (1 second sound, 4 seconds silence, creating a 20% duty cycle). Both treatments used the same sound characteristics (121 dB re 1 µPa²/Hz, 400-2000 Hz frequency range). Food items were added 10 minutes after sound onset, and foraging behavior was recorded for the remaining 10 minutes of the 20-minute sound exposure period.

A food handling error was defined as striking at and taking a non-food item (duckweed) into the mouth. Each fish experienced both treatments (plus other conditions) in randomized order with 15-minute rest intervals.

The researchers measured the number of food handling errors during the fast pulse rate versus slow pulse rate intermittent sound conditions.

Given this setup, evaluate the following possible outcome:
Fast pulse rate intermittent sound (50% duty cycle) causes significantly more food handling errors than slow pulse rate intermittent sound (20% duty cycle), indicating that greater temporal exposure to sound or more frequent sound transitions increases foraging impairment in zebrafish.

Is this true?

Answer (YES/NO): NO